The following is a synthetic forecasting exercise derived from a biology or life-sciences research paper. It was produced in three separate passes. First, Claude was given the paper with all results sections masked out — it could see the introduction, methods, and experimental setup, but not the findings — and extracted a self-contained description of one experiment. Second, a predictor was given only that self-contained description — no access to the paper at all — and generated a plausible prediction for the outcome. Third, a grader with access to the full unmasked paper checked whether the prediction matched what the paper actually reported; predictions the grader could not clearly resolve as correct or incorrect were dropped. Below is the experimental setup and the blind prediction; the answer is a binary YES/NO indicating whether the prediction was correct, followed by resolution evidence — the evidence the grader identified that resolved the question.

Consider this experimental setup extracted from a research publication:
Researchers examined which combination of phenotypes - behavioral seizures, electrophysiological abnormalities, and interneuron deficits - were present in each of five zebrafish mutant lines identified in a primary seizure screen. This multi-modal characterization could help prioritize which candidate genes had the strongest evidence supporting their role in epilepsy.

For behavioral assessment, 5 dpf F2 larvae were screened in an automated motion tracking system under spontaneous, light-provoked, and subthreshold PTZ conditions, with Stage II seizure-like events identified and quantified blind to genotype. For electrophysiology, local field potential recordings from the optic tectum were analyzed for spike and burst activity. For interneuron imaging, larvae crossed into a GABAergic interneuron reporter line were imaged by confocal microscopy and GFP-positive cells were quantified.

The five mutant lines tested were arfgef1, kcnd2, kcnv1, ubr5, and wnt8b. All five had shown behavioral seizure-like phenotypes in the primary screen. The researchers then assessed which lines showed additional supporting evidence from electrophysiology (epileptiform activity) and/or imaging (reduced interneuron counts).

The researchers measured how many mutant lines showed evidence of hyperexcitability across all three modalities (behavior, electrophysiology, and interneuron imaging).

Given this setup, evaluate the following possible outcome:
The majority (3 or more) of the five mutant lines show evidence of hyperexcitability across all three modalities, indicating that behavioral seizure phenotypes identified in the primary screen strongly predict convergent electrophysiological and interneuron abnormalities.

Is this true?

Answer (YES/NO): NO